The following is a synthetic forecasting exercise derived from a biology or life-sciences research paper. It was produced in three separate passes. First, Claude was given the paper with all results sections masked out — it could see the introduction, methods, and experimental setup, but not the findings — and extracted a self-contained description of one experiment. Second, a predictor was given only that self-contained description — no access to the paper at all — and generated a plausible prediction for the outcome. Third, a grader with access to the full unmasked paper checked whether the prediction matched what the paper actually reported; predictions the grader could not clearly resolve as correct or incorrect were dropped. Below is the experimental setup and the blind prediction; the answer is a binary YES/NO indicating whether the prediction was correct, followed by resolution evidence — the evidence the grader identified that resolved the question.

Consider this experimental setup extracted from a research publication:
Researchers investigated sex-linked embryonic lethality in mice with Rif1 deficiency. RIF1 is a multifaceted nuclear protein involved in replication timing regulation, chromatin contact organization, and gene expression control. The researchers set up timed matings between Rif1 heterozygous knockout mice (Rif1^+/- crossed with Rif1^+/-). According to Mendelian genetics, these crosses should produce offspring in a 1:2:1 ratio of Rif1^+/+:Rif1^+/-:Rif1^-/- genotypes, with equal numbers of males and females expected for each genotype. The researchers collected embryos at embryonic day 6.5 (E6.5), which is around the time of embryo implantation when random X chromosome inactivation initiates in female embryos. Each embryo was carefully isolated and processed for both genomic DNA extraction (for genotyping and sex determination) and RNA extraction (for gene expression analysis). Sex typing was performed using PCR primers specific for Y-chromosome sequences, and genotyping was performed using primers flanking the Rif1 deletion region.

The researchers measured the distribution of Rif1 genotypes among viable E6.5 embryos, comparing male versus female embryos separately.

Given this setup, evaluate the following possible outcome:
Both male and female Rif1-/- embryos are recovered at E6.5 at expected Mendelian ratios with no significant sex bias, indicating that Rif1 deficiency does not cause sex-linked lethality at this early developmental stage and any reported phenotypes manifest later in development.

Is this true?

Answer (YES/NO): NO